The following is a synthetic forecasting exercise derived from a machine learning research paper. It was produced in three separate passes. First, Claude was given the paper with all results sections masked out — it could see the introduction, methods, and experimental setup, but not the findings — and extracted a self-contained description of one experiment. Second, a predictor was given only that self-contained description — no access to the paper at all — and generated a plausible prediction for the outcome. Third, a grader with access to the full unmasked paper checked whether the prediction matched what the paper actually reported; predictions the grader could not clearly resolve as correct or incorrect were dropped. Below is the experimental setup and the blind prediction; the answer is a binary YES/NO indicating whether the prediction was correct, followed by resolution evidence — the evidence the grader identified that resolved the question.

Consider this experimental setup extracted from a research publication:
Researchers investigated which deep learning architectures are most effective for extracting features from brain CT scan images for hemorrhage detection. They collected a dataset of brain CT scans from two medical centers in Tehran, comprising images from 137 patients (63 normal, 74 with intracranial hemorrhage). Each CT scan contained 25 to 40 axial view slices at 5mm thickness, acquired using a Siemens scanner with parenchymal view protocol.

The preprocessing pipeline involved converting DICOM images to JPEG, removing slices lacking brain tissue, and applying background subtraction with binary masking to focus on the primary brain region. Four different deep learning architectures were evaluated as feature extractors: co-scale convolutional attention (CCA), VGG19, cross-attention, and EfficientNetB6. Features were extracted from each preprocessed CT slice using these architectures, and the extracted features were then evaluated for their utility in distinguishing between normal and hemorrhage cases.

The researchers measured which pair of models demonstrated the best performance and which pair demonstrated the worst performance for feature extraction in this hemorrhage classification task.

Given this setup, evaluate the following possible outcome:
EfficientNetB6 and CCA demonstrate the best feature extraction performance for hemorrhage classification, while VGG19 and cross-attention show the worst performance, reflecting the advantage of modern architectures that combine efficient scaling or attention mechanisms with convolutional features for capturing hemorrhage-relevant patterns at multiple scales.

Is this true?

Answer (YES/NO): NO